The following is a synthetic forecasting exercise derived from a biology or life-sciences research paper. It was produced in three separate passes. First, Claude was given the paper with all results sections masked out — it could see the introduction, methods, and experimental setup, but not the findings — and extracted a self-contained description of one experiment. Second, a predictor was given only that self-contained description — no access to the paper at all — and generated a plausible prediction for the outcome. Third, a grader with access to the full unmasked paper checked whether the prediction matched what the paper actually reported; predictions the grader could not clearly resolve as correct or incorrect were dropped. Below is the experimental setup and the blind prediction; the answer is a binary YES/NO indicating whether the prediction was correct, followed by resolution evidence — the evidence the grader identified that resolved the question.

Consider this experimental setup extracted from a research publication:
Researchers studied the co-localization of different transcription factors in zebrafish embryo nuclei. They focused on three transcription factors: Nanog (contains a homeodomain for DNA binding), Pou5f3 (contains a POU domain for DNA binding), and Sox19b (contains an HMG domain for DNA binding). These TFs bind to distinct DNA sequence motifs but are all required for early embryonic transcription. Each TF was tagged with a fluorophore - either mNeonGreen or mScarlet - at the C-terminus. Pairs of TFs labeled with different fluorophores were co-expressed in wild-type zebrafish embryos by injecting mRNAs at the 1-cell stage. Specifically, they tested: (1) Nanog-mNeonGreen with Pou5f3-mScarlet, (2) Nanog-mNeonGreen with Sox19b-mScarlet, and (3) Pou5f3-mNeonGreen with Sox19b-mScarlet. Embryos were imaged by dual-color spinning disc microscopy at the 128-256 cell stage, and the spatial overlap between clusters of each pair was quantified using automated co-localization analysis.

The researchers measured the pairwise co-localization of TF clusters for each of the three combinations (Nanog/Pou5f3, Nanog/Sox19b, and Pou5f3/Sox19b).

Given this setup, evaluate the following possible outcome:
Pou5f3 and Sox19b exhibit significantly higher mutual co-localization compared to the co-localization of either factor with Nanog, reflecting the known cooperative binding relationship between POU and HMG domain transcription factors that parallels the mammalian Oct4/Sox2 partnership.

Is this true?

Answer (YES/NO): NO